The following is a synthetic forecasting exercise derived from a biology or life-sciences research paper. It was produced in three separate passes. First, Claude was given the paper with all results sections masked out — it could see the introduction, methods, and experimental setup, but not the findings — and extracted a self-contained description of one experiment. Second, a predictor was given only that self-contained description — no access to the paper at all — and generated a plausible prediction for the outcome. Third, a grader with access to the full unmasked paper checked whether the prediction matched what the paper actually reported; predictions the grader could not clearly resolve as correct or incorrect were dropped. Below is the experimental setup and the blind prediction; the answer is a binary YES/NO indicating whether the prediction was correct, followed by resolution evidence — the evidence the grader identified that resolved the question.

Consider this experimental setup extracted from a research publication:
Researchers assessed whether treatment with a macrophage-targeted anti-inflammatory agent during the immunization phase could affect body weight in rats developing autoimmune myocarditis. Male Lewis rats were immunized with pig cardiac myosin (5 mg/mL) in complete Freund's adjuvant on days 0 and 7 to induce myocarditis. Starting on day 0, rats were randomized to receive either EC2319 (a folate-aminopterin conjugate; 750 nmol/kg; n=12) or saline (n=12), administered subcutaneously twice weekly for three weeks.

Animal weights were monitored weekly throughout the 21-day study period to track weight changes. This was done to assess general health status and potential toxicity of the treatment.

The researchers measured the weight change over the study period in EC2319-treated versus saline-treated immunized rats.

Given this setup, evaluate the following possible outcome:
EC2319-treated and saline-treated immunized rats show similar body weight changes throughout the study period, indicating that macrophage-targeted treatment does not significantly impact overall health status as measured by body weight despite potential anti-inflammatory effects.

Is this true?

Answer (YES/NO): NO